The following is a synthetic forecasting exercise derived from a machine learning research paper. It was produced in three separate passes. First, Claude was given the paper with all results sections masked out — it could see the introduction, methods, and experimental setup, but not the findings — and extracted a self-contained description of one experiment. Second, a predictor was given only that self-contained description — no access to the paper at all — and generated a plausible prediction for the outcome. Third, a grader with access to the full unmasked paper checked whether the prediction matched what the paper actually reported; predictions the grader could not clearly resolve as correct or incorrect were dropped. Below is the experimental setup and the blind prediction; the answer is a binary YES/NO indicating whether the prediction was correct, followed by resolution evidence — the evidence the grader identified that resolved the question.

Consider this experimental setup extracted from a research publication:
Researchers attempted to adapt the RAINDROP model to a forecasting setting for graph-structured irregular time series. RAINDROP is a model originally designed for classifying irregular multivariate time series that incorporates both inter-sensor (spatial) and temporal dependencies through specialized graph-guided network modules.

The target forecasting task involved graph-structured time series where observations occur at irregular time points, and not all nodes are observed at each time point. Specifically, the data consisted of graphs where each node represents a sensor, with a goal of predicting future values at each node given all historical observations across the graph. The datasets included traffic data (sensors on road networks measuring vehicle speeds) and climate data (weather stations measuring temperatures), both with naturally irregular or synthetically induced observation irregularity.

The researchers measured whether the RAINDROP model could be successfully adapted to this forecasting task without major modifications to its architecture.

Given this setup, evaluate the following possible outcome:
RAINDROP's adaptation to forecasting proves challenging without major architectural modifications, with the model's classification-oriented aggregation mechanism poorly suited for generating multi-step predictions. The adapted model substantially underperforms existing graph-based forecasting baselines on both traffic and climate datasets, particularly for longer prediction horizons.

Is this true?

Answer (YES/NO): NO